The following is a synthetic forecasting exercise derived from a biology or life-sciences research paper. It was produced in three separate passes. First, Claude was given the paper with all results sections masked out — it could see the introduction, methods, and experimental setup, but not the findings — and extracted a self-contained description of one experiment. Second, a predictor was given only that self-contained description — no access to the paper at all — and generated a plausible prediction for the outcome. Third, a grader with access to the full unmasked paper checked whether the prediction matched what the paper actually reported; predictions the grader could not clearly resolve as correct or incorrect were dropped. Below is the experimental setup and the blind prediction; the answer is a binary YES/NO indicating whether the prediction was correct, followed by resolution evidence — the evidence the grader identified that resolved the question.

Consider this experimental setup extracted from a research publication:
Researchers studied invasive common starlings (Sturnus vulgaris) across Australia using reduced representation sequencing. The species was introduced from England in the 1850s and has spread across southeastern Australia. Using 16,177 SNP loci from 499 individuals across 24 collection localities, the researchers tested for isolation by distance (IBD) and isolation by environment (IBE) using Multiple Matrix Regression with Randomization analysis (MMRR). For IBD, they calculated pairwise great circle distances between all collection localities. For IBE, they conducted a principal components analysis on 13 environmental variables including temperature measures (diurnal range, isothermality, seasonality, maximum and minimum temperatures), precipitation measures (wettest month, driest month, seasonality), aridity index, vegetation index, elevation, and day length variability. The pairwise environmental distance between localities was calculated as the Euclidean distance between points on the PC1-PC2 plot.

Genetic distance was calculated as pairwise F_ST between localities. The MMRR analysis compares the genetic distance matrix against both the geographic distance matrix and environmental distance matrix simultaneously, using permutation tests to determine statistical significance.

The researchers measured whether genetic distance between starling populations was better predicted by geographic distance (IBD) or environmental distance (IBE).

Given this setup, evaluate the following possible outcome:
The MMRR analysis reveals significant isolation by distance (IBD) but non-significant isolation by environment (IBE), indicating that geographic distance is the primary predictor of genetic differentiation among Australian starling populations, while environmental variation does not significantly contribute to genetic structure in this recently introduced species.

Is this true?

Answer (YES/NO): YES